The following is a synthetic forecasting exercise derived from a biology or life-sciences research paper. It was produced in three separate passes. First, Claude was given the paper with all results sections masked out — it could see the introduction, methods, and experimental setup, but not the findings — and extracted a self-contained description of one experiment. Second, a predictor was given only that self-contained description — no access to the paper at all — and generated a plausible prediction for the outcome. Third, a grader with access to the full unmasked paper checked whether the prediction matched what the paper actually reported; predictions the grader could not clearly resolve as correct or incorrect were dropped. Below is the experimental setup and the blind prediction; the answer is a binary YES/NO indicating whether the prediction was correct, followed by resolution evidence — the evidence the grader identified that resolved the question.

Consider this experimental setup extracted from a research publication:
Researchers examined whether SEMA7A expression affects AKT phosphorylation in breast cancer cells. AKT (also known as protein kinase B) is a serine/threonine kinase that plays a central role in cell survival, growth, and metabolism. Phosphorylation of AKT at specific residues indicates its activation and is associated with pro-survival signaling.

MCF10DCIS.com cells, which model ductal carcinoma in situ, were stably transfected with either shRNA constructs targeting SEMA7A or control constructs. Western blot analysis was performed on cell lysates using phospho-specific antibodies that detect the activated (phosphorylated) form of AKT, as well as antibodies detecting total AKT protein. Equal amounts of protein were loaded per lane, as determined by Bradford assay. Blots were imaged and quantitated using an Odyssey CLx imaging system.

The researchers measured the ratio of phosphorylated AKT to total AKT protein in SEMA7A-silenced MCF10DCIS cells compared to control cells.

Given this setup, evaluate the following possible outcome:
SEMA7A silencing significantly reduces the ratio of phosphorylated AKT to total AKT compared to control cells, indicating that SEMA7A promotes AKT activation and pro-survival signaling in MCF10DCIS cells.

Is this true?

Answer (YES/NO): YES